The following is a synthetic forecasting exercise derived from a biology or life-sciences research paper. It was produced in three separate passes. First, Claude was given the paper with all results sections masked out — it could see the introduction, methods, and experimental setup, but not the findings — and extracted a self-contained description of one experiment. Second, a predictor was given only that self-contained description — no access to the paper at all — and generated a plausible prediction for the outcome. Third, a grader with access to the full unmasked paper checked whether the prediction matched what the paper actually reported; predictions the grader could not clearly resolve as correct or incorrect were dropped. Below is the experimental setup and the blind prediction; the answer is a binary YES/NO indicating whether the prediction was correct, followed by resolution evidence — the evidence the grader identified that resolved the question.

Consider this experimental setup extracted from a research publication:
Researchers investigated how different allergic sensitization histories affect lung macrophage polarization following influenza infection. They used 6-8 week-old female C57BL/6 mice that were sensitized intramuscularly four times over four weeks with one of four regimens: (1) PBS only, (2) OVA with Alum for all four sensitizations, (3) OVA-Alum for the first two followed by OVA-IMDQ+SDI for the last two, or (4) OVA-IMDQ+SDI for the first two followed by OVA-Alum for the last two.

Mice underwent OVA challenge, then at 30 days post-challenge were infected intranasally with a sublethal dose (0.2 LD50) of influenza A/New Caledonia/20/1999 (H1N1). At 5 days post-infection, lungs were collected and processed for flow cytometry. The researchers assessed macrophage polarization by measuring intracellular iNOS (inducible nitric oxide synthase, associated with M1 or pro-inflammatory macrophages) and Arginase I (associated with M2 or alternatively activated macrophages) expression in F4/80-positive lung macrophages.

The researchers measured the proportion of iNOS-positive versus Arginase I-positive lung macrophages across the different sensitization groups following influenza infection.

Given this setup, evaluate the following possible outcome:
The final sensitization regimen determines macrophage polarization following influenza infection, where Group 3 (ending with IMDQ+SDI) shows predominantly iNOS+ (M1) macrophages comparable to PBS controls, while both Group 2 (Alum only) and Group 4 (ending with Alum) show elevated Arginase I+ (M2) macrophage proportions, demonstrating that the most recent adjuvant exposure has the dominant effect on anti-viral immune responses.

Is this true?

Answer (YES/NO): NO